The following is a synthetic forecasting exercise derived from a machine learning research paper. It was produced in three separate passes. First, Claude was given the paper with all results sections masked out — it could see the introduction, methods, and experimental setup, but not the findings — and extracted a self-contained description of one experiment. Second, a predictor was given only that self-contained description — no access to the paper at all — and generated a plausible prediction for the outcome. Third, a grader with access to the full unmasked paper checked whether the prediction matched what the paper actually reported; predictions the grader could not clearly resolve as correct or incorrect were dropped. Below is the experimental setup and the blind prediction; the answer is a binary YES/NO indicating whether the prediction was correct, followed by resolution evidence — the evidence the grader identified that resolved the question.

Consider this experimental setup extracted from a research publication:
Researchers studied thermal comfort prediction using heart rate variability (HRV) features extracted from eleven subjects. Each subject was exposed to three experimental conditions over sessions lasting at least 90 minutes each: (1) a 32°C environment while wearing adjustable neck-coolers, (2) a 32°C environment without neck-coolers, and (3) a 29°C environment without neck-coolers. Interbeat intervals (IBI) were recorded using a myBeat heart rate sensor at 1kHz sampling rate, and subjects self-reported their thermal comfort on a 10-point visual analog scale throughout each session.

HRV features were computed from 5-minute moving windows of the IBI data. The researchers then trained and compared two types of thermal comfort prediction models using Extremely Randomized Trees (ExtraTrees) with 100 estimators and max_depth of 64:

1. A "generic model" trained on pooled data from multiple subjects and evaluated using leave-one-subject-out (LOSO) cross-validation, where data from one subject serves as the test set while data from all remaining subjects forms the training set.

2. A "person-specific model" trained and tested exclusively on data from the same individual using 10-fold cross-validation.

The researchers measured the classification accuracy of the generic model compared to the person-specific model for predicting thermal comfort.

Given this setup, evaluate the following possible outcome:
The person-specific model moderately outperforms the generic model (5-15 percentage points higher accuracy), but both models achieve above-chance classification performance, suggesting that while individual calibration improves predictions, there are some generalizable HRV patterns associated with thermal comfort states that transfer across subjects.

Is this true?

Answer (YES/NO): NO